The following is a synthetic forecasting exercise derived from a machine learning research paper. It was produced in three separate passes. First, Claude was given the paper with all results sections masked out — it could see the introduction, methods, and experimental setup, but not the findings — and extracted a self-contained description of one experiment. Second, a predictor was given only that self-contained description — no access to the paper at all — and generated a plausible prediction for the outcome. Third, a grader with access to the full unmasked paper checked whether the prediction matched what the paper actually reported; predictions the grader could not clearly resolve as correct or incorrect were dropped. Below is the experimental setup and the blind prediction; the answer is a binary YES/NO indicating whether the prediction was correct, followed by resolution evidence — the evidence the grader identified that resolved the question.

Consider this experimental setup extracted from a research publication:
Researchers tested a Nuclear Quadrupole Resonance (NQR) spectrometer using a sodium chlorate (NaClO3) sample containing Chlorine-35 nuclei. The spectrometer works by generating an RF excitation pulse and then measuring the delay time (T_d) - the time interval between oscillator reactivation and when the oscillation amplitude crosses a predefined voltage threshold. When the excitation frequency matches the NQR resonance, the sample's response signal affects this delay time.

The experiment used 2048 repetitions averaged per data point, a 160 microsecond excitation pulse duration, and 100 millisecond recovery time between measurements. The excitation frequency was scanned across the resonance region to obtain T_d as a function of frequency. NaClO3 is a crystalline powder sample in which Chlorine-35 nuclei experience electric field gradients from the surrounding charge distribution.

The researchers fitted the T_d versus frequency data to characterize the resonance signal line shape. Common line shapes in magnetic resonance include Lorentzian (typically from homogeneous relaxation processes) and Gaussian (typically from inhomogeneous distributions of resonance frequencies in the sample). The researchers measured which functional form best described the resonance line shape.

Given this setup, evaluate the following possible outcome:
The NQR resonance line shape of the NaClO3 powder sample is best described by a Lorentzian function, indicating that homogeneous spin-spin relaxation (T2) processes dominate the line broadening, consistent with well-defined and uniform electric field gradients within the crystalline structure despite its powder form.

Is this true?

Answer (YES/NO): NO